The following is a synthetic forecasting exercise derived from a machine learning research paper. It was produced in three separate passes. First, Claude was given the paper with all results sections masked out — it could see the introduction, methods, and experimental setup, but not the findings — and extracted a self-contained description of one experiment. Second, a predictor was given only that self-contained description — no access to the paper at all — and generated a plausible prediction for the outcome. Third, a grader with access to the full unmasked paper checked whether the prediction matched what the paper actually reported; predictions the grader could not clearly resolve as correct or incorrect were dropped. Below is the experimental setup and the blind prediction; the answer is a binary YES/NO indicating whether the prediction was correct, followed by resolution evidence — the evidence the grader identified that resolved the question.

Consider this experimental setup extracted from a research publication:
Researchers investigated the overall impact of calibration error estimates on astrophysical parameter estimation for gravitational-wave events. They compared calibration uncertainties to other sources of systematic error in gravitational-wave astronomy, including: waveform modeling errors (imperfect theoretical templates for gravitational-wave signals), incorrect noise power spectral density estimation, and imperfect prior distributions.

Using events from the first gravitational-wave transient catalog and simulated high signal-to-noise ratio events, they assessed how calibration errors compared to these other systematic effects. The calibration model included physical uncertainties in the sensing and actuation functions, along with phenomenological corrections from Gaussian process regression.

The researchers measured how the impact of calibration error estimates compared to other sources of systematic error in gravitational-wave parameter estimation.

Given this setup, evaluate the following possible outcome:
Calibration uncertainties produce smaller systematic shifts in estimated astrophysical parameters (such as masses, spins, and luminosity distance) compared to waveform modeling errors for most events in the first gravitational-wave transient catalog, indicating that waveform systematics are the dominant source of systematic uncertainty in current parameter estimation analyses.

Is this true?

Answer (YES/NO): YES